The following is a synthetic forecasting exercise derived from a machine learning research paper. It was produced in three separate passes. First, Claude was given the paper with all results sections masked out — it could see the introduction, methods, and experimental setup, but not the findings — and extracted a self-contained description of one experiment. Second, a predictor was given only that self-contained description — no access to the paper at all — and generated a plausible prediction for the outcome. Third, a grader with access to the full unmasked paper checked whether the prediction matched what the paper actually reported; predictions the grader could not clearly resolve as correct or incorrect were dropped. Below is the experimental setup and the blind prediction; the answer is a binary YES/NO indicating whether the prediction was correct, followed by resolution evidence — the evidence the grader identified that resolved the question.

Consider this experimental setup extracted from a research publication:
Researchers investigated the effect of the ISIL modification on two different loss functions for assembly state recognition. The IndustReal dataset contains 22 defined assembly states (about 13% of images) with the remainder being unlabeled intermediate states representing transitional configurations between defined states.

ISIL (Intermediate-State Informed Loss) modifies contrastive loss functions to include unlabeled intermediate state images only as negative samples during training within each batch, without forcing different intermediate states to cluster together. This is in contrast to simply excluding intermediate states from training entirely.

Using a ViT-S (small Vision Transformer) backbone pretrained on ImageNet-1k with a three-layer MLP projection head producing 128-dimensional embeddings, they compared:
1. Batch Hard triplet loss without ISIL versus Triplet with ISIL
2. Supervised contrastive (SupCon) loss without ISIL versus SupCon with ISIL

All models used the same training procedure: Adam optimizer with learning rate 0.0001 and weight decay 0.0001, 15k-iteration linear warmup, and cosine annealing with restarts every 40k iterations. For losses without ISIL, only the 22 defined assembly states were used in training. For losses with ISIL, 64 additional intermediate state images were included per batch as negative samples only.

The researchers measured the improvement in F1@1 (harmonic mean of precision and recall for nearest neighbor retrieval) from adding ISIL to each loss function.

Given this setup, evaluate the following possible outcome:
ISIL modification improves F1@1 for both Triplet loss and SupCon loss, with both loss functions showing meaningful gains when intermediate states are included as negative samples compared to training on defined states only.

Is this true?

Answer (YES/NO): NO